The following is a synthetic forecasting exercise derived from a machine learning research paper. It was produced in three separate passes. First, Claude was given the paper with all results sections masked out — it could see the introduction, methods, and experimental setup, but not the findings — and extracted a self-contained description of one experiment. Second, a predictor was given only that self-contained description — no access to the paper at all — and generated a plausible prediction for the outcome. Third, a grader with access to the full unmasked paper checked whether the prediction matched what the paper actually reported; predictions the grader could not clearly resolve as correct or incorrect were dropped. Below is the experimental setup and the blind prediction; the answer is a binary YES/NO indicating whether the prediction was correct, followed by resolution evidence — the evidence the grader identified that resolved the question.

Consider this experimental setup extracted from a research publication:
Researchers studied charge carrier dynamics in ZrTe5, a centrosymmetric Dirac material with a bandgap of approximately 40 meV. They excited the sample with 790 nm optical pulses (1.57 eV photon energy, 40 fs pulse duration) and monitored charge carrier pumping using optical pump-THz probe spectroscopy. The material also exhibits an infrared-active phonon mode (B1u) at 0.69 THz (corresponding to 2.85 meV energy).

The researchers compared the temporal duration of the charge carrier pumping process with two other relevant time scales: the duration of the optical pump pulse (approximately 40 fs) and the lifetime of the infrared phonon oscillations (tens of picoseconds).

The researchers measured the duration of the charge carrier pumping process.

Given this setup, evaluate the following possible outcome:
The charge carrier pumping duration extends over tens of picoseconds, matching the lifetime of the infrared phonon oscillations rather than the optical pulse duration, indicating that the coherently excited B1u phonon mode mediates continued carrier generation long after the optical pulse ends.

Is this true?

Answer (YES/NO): NO